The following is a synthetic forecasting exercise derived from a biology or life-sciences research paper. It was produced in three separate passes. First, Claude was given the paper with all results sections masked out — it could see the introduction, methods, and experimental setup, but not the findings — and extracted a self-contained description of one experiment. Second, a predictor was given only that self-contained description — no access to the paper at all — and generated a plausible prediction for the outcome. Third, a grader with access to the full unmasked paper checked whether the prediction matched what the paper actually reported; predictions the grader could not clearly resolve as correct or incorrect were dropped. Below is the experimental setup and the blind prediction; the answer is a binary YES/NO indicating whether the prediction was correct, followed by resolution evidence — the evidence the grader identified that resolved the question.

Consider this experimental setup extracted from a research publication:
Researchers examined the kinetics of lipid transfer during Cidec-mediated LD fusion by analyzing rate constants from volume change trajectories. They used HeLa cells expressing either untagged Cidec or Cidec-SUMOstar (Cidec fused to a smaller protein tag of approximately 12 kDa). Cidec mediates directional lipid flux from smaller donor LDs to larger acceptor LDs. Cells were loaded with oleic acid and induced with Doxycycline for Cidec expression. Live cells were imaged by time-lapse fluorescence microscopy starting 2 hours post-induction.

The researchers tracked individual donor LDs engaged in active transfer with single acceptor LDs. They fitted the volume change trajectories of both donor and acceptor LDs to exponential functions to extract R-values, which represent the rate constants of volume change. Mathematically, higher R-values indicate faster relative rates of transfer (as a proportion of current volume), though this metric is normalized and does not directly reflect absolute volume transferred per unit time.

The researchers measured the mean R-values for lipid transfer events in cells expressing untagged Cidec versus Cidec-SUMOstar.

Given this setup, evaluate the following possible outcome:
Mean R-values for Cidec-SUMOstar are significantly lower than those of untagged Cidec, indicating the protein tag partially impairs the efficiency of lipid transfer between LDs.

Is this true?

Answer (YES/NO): YES